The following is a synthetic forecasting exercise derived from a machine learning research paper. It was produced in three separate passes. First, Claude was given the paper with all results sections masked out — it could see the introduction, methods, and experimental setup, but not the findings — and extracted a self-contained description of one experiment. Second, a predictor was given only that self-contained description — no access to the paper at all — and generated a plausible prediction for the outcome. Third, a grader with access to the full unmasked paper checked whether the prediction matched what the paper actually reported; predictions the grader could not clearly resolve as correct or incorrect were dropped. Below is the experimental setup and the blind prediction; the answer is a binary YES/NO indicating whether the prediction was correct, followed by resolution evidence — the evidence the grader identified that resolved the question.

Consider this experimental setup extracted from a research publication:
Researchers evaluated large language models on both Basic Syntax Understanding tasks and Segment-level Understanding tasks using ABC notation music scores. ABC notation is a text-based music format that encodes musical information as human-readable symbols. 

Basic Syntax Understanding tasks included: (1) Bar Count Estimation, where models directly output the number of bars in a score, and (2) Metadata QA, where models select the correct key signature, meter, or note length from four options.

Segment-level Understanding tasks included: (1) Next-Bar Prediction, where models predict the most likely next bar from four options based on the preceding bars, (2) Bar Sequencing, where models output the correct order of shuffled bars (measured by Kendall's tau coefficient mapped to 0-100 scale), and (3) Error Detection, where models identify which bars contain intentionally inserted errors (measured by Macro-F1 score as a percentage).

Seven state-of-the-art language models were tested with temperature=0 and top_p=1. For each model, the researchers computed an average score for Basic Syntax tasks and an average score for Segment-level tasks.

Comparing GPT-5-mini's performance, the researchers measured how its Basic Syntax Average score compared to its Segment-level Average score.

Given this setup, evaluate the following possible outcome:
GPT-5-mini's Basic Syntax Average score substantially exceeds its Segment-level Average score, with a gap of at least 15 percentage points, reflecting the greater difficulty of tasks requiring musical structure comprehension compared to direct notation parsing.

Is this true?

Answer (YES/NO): YES